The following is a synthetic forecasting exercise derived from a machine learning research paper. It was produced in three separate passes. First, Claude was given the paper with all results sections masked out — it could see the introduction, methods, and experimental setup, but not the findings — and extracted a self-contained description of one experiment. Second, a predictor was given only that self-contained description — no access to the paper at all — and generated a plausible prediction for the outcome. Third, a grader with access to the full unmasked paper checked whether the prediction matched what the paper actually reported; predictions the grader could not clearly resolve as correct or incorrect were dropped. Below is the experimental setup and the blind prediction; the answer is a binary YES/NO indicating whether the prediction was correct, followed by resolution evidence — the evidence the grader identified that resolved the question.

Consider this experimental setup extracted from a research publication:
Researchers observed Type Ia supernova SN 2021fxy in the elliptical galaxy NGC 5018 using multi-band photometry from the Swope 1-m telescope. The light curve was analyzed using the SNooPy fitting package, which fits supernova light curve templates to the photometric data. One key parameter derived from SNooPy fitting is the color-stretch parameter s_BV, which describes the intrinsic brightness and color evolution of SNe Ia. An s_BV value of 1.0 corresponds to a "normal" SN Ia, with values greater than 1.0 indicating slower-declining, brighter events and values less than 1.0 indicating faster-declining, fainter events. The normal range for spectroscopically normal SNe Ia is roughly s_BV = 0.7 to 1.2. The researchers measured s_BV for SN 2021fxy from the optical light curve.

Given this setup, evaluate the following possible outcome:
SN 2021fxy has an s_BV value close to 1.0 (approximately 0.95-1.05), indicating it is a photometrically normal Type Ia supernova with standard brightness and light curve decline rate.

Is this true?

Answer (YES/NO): YES